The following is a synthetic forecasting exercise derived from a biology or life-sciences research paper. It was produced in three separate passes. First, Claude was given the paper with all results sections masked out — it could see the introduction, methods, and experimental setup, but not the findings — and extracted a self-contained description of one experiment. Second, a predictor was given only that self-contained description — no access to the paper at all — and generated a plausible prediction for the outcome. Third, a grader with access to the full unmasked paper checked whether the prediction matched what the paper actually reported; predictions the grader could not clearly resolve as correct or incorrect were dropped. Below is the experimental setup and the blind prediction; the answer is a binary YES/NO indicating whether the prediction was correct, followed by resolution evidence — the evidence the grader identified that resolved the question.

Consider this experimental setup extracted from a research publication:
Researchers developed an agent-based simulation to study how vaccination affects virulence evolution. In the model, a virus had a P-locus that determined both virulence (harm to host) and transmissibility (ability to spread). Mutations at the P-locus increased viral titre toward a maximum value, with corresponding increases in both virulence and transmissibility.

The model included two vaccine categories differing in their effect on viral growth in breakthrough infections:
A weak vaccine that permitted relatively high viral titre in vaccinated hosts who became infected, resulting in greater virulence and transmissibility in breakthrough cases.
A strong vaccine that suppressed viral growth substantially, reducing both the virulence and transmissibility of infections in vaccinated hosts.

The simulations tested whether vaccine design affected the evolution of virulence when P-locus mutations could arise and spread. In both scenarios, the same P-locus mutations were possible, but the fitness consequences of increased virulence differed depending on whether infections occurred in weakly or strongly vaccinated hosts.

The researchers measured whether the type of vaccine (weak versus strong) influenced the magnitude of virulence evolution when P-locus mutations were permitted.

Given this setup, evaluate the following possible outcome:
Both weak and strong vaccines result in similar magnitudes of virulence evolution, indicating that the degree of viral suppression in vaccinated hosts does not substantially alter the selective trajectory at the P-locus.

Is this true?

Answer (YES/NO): YES